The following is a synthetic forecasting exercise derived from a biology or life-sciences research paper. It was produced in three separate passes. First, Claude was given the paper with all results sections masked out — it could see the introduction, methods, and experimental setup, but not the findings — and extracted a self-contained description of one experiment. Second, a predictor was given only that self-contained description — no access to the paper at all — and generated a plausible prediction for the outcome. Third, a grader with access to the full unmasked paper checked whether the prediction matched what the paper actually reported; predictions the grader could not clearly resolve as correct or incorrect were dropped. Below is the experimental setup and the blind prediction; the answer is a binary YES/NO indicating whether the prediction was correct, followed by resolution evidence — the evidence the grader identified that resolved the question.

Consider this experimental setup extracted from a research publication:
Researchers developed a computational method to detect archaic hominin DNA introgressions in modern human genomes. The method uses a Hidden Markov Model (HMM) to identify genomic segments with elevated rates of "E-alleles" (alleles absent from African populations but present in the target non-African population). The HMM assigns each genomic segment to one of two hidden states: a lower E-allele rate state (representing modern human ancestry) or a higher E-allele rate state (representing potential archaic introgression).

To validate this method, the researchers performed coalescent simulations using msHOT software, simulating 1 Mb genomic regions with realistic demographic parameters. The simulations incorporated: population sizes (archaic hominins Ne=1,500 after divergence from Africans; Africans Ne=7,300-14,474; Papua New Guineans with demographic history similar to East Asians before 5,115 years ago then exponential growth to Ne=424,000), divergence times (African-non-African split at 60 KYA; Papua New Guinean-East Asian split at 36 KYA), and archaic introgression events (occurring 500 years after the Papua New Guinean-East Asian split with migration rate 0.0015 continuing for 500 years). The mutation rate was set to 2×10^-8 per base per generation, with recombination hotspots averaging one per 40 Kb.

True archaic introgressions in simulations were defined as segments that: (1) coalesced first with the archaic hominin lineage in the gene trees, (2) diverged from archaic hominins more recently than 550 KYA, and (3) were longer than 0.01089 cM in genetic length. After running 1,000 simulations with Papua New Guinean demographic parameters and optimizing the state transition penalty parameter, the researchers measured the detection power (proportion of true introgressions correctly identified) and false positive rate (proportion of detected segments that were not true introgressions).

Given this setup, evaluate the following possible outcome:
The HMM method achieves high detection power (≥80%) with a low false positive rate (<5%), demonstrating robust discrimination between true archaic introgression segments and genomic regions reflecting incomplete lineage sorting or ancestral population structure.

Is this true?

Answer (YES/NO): NO